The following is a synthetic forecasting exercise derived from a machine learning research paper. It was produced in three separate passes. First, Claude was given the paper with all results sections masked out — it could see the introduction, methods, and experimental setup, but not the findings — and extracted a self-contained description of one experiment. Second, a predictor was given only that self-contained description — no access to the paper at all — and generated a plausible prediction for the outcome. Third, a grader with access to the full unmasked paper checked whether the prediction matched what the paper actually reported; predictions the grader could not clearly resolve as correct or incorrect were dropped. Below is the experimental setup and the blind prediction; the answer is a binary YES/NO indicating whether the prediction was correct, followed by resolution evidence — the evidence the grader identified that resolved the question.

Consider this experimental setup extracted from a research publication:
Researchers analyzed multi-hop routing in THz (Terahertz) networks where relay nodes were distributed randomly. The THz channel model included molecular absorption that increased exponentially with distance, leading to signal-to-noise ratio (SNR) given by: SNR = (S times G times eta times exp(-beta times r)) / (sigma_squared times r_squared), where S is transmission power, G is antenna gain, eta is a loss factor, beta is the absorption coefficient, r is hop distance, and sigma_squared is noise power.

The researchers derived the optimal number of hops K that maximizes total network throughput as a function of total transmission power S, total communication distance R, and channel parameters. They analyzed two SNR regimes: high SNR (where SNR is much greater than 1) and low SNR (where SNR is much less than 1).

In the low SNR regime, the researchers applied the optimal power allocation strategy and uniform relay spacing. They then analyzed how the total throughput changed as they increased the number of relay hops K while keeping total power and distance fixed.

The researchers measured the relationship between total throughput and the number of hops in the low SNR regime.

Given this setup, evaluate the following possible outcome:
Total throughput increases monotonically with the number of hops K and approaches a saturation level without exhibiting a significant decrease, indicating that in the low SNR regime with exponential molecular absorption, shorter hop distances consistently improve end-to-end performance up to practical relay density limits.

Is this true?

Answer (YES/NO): YES